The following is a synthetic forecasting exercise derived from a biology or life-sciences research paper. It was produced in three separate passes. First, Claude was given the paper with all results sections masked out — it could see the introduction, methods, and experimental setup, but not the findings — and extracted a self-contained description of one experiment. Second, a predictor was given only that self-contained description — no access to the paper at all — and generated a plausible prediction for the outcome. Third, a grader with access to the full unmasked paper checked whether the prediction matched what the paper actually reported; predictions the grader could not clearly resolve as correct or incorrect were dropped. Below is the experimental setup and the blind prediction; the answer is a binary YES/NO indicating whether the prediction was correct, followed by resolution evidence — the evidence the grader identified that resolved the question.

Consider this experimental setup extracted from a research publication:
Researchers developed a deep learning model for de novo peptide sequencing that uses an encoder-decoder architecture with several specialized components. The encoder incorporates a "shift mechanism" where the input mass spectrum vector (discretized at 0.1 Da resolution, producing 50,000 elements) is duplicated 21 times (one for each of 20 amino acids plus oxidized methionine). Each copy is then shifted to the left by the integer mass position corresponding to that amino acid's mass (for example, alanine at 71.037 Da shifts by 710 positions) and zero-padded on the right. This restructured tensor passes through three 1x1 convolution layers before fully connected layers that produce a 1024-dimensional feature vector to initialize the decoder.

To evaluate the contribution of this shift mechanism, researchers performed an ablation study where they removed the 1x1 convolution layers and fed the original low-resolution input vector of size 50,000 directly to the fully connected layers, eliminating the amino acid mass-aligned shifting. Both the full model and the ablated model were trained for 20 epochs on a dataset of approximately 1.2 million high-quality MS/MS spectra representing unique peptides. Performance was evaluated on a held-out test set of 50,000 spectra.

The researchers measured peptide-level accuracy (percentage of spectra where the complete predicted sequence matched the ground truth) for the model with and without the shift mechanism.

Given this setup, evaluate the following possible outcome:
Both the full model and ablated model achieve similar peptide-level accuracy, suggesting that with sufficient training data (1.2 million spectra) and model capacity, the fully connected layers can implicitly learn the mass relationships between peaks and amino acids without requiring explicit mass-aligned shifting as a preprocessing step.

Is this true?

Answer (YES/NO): NO